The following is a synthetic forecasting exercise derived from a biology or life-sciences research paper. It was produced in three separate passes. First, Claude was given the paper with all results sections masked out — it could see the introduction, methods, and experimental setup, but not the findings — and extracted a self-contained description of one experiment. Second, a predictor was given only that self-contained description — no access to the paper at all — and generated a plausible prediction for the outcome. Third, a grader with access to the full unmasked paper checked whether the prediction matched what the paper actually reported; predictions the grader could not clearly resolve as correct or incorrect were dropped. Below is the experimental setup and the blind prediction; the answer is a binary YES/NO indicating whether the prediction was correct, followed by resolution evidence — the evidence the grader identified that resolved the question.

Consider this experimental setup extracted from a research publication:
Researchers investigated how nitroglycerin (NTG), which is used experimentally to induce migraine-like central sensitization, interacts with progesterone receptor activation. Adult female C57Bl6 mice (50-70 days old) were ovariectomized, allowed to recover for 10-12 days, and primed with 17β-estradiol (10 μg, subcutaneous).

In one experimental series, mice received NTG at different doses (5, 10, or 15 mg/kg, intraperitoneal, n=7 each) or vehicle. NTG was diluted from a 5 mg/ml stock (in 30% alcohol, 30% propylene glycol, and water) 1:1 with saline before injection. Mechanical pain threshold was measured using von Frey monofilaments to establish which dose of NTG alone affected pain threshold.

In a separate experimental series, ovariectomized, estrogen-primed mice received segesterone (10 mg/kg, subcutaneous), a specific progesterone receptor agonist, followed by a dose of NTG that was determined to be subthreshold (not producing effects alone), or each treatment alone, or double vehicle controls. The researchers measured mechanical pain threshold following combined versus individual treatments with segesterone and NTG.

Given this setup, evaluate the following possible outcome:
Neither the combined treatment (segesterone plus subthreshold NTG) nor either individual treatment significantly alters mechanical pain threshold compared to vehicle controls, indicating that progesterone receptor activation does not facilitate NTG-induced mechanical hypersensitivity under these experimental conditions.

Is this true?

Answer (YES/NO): NO